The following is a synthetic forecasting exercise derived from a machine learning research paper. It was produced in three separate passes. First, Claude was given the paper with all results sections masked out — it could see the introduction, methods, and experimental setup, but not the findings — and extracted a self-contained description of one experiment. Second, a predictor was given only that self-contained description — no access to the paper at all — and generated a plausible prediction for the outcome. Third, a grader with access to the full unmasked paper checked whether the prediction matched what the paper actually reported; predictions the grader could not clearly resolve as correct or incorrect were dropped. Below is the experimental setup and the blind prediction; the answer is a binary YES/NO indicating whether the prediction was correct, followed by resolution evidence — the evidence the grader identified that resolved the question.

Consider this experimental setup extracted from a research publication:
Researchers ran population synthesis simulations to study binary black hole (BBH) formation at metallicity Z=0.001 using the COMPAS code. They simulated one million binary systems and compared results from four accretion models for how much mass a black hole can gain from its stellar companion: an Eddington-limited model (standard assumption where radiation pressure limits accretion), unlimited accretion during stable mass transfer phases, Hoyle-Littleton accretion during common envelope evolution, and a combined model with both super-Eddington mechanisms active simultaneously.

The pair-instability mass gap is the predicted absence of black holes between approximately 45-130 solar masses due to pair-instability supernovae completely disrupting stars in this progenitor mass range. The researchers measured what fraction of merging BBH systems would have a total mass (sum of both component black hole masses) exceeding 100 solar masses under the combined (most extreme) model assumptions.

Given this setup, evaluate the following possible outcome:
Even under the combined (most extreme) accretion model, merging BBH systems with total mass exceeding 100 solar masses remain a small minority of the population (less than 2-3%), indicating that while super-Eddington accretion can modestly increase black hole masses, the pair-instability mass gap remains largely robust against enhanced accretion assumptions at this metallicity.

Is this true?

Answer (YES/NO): NO